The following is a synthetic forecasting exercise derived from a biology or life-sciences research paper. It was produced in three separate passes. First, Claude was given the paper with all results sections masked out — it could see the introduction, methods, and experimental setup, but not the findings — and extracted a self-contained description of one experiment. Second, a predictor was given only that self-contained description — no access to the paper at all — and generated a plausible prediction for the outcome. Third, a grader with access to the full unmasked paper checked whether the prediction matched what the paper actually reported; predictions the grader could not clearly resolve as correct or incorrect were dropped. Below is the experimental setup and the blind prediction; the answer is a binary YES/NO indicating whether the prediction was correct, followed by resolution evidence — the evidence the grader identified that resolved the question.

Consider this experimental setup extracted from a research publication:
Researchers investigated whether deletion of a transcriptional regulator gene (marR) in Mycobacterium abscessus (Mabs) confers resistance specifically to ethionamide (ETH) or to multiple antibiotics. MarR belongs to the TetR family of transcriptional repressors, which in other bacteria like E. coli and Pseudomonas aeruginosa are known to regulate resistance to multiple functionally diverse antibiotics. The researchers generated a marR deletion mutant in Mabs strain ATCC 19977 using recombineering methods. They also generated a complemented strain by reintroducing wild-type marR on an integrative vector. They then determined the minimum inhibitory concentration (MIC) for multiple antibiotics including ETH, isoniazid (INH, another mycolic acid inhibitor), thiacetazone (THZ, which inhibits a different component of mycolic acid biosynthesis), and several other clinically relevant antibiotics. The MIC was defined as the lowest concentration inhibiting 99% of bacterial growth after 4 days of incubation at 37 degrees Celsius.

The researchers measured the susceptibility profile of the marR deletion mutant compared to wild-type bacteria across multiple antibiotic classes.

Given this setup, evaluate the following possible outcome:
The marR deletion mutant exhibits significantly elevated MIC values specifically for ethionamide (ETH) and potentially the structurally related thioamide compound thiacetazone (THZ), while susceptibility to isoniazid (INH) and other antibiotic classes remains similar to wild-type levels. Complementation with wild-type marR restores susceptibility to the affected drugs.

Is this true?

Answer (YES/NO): NO